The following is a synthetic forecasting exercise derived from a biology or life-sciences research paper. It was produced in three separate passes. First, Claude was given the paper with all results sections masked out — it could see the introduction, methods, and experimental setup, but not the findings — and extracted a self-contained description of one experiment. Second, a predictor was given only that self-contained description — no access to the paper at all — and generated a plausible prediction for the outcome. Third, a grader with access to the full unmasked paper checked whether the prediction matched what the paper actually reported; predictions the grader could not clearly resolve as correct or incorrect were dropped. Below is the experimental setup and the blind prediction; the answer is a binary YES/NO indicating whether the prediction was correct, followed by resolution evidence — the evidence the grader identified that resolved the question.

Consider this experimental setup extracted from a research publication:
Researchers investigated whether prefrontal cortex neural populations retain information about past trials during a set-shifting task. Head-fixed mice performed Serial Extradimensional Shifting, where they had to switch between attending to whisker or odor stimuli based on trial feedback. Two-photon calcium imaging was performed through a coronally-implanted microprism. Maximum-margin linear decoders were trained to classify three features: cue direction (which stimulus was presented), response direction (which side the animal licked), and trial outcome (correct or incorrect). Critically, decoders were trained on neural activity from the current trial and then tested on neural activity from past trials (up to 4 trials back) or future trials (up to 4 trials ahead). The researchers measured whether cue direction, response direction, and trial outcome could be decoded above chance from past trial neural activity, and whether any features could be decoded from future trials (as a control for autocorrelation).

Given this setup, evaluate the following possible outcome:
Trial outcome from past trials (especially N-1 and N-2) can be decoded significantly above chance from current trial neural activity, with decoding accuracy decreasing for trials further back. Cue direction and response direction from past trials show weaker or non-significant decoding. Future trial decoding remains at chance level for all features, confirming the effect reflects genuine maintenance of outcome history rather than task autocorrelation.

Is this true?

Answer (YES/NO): NO